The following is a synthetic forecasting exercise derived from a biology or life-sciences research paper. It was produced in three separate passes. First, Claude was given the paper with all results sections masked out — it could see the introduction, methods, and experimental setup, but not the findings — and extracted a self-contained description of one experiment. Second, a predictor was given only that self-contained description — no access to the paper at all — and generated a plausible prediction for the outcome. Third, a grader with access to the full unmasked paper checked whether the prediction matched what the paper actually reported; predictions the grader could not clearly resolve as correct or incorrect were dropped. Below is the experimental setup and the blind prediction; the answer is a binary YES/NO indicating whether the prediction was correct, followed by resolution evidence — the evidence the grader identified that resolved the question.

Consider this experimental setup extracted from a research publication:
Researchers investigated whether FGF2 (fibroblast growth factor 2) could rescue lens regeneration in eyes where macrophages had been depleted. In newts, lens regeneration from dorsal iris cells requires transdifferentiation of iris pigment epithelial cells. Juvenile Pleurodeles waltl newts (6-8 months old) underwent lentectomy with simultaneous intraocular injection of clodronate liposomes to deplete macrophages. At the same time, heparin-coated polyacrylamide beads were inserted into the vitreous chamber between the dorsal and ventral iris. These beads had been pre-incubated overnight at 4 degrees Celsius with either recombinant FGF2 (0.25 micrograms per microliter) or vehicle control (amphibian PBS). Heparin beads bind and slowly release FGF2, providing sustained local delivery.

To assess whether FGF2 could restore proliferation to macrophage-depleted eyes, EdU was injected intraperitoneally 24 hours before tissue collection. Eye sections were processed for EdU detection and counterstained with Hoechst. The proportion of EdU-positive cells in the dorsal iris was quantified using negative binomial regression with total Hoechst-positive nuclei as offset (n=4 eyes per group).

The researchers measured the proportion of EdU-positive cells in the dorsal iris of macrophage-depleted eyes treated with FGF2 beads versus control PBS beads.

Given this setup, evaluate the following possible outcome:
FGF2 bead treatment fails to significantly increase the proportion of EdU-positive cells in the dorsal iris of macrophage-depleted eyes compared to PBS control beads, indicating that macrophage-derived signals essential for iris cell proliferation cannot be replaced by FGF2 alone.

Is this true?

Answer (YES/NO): NO